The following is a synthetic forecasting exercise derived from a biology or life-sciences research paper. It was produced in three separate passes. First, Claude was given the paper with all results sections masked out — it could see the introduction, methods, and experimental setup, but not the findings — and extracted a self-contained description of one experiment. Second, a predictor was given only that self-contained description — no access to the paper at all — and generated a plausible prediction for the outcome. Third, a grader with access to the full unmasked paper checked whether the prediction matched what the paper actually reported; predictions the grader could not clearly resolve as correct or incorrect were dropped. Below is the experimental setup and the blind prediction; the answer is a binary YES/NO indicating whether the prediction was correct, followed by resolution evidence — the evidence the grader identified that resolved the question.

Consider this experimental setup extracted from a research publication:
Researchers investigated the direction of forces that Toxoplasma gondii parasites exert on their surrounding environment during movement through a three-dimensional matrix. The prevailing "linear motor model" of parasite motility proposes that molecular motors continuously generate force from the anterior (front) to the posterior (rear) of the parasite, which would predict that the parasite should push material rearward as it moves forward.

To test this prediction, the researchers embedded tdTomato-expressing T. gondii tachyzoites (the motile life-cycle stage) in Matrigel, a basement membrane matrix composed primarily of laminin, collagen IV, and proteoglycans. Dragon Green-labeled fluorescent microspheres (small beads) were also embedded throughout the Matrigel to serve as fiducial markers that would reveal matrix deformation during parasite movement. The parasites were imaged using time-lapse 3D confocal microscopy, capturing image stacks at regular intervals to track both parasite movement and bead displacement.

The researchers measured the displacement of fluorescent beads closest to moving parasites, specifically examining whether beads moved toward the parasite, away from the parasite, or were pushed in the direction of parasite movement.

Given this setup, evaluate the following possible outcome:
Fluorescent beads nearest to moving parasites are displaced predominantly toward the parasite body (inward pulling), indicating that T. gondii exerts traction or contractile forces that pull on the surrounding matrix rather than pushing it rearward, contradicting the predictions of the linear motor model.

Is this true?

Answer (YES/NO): YES